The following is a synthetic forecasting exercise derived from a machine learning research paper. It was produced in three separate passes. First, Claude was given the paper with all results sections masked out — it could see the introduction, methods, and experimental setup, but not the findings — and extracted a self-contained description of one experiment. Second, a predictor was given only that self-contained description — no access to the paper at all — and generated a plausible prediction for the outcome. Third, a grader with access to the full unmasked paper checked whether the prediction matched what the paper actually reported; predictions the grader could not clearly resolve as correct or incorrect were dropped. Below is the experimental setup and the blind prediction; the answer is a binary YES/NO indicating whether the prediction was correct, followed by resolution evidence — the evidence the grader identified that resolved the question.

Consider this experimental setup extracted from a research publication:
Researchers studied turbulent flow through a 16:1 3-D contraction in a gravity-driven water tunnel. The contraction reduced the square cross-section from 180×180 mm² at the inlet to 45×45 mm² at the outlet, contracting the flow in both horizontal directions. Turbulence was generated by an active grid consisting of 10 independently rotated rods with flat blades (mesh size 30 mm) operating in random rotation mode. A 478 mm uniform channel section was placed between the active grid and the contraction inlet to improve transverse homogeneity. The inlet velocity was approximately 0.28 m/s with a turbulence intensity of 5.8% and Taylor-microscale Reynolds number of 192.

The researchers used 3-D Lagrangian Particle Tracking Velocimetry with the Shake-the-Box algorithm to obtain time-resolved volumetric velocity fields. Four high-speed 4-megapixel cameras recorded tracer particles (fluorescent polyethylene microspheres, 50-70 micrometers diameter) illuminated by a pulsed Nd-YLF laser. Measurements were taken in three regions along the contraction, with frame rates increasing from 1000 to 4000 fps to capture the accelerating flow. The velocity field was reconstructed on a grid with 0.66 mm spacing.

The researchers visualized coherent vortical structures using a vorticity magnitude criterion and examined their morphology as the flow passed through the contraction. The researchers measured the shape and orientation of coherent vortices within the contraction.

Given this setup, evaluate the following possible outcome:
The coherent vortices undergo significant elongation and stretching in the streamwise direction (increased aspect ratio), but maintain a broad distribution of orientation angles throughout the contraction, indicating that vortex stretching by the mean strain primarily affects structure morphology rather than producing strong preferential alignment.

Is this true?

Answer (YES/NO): NO